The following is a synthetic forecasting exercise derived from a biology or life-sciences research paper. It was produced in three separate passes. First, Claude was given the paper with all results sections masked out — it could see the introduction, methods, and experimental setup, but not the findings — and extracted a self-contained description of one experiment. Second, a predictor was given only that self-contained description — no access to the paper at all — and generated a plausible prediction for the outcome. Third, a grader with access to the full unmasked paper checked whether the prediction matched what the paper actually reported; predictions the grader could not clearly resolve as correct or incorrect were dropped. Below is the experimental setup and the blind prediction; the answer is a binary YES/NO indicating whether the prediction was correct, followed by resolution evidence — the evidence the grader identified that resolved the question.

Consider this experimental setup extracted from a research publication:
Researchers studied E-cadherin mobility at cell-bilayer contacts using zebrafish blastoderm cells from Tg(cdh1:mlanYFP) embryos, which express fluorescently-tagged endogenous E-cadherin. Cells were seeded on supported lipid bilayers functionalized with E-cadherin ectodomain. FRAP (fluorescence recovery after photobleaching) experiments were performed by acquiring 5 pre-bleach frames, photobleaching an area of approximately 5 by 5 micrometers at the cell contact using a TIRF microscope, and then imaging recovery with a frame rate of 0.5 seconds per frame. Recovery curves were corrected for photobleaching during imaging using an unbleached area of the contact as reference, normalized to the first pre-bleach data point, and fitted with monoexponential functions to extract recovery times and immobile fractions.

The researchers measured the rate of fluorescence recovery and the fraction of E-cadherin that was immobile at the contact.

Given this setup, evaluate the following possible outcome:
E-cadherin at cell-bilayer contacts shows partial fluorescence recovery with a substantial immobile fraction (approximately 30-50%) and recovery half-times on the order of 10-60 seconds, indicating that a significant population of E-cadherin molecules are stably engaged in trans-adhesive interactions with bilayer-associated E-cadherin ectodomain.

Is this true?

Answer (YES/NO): NO